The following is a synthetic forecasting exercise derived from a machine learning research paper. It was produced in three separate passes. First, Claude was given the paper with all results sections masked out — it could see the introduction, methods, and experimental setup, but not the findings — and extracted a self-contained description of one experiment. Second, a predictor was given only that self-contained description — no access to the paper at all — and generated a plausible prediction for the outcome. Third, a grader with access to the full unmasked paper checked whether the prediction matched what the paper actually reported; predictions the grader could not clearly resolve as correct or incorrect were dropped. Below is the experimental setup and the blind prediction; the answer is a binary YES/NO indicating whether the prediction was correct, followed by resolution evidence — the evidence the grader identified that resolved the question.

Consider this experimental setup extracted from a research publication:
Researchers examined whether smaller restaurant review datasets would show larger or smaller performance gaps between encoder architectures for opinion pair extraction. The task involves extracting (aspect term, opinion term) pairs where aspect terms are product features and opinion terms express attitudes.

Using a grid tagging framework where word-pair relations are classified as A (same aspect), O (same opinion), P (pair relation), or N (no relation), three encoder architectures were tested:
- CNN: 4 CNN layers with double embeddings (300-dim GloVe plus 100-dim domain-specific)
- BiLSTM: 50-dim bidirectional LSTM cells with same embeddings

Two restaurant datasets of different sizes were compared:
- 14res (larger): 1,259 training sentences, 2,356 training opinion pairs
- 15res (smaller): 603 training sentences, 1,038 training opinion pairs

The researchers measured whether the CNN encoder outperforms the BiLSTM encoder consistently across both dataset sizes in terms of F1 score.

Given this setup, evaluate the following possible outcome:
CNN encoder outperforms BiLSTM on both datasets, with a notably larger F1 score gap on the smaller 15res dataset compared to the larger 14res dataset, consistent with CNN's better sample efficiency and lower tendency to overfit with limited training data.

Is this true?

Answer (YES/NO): NO